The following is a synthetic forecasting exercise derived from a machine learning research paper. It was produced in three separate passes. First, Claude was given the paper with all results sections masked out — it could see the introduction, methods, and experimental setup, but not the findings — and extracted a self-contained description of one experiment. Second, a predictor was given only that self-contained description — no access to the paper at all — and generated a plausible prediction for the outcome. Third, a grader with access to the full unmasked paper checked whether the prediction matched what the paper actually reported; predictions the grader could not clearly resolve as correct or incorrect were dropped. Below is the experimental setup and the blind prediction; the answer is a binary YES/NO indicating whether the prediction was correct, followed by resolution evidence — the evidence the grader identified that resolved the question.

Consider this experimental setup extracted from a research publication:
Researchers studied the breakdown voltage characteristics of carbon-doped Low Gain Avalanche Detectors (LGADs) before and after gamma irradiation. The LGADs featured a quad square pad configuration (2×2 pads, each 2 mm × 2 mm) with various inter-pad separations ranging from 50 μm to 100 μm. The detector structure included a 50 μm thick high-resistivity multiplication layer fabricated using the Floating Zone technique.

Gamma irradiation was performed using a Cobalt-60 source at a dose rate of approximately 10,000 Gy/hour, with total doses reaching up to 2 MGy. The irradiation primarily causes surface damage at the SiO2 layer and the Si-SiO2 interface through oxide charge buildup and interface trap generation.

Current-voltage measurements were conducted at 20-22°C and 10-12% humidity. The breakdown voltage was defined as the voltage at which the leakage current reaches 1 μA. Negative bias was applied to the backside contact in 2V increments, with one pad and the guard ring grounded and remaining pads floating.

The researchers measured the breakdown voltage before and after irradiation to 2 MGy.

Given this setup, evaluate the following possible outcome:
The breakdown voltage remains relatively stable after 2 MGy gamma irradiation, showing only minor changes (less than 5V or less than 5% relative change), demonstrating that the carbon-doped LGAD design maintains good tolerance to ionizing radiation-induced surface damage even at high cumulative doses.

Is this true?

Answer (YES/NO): NO